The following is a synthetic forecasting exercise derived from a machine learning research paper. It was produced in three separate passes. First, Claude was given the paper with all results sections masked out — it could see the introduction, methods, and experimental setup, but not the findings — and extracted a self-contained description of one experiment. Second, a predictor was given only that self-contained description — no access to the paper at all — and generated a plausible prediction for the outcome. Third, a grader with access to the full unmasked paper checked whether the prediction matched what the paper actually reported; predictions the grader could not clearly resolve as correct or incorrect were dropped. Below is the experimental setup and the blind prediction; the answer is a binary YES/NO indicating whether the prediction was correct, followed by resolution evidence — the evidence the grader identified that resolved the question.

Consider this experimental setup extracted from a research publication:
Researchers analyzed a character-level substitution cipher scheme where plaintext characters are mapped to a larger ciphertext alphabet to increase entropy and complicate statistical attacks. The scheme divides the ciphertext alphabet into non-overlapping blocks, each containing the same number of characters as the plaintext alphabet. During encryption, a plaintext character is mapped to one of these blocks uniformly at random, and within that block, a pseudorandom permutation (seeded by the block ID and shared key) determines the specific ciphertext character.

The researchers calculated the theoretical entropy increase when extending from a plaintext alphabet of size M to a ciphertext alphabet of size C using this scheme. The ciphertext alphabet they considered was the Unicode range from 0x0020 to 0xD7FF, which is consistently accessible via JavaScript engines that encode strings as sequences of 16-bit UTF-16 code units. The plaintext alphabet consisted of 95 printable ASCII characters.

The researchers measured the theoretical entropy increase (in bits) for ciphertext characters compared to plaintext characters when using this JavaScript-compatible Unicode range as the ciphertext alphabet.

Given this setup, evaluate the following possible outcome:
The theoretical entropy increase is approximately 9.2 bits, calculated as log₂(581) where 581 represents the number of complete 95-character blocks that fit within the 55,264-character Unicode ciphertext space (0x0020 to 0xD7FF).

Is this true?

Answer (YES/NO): NO